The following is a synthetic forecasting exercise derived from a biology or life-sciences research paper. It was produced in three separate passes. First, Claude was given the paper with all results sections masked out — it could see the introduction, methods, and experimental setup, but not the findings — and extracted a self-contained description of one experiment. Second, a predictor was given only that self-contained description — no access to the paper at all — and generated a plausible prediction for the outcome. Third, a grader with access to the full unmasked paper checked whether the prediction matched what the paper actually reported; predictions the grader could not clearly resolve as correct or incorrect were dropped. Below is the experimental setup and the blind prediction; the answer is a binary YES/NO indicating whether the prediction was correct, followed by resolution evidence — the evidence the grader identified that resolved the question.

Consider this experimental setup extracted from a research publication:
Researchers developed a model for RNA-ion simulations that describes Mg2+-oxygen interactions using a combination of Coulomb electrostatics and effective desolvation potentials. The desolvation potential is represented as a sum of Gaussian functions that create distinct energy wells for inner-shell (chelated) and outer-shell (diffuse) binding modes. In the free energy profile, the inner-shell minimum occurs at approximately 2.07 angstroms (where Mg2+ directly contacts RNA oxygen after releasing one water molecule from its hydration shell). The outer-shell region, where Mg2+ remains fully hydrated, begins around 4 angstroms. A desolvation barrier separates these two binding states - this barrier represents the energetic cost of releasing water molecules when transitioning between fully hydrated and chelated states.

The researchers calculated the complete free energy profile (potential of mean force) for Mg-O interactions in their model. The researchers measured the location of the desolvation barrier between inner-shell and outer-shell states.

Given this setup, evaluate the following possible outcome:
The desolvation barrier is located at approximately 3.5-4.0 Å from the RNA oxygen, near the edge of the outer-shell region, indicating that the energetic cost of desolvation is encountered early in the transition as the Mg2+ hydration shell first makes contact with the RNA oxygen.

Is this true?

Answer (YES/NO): NO